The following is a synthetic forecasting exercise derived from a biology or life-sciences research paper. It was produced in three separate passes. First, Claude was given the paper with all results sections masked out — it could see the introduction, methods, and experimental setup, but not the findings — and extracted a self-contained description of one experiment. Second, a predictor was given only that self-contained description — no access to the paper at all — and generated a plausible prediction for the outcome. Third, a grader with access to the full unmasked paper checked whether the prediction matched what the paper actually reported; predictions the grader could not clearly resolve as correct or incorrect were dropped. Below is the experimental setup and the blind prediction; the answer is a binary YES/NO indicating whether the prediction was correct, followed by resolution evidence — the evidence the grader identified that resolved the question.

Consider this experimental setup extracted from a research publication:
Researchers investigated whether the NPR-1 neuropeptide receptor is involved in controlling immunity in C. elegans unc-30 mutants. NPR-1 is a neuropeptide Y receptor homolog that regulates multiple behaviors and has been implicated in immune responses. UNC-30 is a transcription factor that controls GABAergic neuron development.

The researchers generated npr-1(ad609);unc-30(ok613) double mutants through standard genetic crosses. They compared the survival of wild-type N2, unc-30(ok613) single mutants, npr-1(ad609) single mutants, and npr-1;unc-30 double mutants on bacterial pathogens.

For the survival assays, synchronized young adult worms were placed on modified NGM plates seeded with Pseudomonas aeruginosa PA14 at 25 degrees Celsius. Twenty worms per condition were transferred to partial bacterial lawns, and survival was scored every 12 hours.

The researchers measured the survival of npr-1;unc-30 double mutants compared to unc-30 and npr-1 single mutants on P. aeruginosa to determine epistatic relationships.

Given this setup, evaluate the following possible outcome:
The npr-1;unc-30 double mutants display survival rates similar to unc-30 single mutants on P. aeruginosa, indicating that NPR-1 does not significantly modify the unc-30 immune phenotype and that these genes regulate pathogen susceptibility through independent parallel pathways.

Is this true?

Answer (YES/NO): NO